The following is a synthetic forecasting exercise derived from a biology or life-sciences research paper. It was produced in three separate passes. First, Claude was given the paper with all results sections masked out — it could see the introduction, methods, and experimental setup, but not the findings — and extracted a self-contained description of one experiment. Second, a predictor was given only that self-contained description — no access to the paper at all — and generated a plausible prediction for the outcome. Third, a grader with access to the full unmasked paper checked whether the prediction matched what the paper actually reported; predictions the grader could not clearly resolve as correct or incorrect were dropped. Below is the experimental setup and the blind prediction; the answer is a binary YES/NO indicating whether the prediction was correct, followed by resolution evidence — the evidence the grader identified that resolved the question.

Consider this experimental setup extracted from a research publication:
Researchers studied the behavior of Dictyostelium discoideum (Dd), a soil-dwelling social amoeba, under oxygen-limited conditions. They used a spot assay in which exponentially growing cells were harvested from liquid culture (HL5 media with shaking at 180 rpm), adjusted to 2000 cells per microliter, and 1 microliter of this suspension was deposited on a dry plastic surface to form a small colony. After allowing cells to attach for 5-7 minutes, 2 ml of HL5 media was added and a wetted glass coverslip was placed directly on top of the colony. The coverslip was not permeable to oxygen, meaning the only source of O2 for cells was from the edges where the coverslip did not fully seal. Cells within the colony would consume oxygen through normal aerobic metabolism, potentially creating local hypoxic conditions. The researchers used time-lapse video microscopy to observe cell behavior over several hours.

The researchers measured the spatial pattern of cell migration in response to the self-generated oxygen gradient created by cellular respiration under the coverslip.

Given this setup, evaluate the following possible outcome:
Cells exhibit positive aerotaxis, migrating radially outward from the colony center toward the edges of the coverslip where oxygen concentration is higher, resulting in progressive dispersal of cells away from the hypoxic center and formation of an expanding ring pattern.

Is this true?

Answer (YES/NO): NO